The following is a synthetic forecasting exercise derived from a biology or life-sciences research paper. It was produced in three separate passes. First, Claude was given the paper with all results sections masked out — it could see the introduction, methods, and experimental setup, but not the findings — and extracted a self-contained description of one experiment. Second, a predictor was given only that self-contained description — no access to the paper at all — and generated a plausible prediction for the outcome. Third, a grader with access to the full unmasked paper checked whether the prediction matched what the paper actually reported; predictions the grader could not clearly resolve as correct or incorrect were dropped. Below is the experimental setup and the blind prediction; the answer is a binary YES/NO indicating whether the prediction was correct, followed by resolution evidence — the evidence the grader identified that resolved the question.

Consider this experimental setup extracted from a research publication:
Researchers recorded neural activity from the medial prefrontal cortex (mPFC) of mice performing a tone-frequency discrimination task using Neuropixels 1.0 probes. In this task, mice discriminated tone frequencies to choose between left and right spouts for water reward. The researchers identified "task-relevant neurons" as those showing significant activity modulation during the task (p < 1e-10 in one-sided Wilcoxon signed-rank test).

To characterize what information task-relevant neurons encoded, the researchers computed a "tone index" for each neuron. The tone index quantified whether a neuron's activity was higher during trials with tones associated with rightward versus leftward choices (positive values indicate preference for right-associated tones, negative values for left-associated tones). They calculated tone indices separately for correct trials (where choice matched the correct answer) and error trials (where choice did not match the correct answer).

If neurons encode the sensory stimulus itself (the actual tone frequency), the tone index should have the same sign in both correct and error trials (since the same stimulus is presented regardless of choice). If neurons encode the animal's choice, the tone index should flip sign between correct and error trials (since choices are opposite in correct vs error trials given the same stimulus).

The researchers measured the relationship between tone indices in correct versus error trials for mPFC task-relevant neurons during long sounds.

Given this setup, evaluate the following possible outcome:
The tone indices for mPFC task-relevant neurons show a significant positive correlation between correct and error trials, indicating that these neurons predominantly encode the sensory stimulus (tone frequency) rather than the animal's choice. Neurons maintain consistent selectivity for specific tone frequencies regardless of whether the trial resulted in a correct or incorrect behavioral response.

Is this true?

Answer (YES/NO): NO